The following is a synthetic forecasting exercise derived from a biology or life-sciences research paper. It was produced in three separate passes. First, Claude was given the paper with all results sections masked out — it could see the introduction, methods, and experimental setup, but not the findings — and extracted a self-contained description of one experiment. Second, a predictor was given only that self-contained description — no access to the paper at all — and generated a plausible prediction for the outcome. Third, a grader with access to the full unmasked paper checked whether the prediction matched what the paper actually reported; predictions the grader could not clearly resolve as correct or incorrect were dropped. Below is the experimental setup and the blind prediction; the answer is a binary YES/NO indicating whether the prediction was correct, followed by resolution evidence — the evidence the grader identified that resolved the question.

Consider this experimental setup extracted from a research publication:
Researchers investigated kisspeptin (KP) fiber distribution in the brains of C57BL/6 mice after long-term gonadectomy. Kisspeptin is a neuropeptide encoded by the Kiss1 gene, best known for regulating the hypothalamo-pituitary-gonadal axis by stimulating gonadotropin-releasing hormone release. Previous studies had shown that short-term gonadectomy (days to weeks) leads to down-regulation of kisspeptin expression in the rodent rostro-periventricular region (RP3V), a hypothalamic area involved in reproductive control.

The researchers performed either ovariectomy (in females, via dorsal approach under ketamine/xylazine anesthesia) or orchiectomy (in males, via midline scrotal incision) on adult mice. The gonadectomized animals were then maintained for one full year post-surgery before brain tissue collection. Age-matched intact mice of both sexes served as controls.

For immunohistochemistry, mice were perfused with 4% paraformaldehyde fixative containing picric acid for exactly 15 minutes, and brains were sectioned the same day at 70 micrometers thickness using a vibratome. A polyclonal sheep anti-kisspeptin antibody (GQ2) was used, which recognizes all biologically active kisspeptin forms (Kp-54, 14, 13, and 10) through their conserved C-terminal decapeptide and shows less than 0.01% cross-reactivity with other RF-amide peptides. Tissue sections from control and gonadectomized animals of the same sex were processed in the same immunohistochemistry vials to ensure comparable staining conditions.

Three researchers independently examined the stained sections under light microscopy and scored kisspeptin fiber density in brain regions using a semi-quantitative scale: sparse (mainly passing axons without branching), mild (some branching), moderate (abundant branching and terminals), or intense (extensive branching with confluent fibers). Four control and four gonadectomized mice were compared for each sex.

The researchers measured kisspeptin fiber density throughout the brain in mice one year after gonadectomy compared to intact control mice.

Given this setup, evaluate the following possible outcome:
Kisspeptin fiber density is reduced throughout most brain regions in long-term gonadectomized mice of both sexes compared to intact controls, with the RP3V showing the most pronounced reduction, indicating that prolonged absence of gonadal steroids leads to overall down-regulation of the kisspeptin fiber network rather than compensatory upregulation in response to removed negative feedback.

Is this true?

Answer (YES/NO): NO